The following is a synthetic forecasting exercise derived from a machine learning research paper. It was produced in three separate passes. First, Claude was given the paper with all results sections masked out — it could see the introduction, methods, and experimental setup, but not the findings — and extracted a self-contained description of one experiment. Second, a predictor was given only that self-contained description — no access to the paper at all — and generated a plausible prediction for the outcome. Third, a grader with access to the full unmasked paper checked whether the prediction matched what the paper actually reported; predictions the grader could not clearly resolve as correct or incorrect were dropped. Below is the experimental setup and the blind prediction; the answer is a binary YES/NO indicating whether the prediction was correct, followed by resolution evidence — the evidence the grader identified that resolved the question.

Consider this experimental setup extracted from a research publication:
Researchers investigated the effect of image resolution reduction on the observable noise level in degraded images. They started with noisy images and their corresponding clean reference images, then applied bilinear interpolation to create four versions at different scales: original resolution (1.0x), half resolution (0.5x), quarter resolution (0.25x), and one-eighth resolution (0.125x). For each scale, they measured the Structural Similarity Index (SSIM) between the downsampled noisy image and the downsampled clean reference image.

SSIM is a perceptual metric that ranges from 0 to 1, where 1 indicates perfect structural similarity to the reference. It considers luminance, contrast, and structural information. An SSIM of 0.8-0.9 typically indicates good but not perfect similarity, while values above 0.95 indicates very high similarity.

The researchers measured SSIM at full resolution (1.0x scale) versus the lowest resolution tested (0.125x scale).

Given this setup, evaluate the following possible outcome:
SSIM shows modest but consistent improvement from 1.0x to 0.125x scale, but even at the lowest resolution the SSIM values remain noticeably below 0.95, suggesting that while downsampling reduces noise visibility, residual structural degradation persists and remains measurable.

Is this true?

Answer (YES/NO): NO